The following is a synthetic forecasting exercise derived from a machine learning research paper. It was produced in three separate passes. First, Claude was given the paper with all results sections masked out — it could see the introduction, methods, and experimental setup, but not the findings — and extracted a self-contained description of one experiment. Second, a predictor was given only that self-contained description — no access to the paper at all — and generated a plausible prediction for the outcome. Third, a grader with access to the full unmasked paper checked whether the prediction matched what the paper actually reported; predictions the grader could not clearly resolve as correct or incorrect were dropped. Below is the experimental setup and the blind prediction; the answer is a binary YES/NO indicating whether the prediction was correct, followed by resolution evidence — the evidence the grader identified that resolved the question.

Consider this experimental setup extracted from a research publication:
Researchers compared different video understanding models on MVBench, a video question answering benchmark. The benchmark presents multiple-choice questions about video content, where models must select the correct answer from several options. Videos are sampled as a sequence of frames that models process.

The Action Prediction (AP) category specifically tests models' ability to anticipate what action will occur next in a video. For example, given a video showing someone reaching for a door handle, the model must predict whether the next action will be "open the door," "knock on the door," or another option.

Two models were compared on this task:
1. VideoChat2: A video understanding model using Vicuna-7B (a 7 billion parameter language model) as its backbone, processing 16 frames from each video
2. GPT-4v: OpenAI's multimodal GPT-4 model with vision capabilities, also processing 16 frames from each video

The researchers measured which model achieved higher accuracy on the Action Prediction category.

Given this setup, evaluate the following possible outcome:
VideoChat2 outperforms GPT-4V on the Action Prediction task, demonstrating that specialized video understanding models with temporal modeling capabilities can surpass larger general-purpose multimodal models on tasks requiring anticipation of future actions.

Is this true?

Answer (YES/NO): YES